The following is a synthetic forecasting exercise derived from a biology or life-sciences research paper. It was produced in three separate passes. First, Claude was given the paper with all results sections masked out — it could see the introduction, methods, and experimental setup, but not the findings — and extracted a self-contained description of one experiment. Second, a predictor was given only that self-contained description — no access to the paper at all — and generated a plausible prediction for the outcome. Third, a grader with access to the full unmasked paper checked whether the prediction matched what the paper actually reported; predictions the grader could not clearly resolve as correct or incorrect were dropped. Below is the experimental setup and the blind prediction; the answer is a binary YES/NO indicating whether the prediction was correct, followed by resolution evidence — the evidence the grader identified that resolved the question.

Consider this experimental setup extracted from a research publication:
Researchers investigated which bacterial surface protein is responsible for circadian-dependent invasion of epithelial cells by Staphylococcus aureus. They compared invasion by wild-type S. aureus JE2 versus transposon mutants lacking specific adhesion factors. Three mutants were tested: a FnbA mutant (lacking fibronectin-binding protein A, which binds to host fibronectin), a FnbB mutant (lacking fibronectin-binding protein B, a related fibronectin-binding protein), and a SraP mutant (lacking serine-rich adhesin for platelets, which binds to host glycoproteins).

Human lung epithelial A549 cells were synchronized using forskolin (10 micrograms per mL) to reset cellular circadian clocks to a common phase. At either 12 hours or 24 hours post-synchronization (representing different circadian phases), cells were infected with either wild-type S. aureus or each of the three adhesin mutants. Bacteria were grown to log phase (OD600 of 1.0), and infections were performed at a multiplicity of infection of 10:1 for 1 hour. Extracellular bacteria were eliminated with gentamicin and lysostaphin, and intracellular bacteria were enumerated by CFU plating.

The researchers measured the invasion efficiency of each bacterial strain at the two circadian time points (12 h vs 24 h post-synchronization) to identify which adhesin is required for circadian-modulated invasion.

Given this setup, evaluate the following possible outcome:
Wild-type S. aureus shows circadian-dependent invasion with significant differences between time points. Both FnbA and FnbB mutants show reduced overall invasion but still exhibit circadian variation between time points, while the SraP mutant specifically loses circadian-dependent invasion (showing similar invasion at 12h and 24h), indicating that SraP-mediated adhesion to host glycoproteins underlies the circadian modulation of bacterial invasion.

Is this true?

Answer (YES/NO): YES